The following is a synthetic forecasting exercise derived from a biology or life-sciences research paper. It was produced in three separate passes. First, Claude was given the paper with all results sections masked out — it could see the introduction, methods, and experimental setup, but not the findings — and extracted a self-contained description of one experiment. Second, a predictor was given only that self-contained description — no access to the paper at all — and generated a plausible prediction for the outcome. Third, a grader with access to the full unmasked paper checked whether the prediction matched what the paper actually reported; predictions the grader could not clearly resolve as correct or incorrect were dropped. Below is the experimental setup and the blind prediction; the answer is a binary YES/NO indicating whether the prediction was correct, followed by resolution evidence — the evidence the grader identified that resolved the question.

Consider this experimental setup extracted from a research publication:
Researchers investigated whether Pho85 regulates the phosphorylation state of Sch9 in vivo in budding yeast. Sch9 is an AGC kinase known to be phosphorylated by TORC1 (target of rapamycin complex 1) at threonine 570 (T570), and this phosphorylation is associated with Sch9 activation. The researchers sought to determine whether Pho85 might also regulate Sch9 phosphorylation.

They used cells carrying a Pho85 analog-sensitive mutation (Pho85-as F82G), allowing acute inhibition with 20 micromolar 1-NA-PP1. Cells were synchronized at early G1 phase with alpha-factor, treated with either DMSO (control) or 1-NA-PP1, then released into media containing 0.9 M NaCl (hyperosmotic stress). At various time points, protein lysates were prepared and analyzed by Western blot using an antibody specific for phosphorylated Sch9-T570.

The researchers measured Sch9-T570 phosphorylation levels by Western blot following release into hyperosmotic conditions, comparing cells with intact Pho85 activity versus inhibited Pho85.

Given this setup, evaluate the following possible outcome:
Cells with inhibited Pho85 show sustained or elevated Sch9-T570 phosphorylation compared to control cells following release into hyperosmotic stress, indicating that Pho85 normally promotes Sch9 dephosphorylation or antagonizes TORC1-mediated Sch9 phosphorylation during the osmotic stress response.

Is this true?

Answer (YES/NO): NO